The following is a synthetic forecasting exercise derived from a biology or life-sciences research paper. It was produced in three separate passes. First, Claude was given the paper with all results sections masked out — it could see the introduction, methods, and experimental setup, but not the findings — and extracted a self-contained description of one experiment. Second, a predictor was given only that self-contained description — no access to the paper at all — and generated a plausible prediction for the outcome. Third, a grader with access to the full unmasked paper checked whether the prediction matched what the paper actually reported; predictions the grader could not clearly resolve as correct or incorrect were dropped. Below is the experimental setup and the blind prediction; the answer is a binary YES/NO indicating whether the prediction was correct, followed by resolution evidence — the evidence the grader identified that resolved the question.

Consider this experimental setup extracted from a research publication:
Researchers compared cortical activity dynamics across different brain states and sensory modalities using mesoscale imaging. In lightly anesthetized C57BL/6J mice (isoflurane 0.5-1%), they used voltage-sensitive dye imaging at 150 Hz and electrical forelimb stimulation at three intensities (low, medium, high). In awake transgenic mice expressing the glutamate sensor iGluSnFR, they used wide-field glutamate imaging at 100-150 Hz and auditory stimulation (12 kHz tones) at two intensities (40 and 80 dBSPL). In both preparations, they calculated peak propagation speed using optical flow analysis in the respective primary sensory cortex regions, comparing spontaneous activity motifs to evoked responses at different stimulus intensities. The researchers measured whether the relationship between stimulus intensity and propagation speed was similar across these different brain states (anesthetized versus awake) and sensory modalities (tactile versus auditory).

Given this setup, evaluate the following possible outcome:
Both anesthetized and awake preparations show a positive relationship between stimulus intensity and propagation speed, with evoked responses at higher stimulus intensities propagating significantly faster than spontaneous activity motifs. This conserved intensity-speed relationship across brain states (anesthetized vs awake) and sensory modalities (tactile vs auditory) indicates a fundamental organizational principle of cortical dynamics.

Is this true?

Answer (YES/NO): YES